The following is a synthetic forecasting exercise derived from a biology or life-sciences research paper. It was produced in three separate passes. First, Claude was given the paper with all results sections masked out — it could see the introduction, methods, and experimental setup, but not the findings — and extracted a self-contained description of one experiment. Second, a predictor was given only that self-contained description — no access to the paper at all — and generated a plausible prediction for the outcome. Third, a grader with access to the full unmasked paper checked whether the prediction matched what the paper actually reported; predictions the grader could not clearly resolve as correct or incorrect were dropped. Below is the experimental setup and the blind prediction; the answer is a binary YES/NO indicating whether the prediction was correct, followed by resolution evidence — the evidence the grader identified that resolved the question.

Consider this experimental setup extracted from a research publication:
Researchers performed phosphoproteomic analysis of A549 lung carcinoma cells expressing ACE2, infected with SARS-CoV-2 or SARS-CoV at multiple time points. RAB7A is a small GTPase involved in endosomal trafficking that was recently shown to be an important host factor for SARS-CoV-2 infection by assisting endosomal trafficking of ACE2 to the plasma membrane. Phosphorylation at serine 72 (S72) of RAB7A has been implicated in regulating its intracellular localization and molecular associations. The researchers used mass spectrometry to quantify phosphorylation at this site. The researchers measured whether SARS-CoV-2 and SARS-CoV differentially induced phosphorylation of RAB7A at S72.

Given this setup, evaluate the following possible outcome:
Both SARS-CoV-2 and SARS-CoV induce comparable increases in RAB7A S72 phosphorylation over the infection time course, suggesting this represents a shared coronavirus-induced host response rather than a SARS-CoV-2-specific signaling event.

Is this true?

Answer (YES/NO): NO